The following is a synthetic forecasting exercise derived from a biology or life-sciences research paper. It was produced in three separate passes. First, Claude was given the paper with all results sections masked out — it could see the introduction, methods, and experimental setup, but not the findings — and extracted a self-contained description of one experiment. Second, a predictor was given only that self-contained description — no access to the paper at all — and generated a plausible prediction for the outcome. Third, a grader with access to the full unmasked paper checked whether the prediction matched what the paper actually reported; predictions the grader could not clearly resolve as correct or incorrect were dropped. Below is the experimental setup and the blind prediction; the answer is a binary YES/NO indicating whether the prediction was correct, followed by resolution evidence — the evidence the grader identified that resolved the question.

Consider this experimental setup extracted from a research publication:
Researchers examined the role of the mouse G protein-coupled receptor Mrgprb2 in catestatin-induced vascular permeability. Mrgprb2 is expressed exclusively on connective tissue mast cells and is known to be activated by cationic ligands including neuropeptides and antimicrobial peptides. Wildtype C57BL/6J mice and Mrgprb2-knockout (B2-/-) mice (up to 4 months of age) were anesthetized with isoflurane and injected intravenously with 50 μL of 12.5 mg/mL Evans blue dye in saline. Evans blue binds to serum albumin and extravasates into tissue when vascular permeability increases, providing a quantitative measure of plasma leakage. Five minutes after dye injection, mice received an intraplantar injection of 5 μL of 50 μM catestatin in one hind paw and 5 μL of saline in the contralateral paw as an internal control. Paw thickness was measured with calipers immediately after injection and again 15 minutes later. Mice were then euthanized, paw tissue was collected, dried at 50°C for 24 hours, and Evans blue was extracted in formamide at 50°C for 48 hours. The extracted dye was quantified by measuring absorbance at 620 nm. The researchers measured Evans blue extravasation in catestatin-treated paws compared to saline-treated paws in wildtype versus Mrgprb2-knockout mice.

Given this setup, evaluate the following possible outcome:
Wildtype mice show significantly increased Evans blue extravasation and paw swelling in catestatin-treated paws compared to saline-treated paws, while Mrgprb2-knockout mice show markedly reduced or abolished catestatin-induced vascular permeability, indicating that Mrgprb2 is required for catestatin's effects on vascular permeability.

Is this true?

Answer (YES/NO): YES